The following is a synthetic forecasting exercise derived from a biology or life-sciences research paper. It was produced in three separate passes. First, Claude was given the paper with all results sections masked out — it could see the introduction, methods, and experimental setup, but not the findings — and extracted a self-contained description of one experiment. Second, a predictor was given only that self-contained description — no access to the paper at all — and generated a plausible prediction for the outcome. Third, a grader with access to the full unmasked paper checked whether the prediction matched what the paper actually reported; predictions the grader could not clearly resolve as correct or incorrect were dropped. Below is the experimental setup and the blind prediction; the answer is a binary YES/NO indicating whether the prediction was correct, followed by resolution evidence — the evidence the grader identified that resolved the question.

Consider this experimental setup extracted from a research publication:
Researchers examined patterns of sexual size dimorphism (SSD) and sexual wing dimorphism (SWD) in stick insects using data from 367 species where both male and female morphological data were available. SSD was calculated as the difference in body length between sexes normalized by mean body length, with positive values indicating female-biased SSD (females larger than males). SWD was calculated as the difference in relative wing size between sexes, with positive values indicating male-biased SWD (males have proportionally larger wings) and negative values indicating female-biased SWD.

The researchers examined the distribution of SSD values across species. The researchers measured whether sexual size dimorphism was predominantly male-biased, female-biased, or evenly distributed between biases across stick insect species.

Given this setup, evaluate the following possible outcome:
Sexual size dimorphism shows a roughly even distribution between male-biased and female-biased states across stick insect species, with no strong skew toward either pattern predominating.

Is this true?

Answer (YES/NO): NO